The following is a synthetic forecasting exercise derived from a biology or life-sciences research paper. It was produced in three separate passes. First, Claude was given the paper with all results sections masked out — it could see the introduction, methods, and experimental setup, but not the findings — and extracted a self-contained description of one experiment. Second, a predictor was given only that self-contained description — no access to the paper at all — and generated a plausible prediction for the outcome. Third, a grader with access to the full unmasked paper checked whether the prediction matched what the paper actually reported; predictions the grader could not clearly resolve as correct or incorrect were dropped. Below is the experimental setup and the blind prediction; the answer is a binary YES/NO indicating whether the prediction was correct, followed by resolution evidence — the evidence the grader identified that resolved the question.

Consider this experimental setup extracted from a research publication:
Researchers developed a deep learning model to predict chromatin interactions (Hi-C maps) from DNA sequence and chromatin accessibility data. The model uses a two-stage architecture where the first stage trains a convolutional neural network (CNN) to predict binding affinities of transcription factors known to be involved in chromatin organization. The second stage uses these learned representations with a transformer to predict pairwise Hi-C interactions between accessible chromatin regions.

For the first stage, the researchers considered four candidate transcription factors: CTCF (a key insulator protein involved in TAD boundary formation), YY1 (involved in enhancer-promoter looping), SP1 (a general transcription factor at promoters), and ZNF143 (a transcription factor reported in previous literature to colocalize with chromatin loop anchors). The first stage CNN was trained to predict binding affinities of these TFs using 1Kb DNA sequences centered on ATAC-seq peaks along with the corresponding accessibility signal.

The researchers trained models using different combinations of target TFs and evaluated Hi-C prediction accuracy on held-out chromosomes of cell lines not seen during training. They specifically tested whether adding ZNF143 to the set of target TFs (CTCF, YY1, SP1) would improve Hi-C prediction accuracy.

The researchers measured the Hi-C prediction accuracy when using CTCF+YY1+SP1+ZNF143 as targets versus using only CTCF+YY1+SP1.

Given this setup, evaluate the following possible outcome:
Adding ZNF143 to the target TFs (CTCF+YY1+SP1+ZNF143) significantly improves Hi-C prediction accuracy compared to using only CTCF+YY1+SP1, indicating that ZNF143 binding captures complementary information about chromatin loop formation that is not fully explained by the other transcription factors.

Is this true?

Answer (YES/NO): NO